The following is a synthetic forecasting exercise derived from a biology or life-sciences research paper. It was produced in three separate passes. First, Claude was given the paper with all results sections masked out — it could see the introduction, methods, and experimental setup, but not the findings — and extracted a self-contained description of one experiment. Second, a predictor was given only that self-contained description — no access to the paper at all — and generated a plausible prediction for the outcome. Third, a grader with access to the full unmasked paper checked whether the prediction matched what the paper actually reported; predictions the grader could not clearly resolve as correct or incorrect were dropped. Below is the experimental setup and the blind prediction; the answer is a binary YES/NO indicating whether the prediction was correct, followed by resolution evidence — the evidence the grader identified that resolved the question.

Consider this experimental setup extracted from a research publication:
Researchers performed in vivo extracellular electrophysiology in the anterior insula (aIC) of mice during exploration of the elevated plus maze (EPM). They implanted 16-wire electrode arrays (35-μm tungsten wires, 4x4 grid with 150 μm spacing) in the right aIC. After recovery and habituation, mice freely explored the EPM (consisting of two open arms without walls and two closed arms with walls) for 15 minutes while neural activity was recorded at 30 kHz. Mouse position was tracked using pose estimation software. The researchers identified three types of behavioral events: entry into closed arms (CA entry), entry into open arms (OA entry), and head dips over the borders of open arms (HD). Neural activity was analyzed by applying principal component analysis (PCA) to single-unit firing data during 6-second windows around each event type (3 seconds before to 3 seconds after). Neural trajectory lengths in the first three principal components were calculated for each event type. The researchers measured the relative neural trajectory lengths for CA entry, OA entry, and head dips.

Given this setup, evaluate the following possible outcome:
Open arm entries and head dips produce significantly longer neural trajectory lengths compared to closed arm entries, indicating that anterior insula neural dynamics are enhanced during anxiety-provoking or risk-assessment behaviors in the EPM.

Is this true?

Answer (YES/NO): YES